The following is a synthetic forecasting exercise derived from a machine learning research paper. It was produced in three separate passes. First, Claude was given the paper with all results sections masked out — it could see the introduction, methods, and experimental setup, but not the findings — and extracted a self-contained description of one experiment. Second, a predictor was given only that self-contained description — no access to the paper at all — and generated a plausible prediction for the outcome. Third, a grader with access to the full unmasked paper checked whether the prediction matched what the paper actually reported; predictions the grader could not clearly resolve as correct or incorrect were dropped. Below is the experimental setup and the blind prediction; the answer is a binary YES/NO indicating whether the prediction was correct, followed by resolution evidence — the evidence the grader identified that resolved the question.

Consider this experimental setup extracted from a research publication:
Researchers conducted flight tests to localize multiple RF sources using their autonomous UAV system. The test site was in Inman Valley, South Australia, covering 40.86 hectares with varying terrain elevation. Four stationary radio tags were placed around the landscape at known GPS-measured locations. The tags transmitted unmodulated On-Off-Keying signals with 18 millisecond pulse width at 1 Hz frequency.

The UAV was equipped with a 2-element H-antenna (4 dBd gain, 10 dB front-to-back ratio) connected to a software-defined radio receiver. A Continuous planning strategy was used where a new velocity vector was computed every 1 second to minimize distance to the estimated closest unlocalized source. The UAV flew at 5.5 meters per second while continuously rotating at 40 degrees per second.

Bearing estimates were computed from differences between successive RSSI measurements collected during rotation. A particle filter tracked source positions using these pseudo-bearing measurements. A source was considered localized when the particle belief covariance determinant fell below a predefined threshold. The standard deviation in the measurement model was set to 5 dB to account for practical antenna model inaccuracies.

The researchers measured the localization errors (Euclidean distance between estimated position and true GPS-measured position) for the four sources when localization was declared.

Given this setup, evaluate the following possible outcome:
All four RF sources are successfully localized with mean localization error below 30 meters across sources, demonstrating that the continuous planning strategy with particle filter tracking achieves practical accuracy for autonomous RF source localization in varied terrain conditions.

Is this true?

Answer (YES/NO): NO